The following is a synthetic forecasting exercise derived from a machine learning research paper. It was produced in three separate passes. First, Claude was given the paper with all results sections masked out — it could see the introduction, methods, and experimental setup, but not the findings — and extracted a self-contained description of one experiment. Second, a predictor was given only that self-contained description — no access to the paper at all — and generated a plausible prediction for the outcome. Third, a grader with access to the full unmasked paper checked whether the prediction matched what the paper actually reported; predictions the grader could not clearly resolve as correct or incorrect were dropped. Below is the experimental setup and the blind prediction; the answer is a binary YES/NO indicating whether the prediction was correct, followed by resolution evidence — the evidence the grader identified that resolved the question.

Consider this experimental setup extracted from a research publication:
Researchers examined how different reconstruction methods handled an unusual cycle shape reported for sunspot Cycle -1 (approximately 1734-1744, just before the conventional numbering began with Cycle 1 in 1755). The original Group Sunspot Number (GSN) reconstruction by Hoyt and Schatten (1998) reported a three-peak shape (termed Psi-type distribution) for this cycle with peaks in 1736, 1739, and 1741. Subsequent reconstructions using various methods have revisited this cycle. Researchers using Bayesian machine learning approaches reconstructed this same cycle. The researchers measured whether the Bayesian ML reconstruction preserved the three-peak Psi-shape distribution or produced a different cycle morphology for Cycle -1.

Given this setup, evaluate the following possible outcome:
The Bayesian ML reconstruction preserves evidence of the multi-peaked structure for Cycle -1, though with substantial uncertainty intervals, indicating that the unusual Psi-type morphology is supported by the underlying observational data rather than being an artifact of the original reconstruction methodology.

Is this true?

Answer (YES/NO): NO